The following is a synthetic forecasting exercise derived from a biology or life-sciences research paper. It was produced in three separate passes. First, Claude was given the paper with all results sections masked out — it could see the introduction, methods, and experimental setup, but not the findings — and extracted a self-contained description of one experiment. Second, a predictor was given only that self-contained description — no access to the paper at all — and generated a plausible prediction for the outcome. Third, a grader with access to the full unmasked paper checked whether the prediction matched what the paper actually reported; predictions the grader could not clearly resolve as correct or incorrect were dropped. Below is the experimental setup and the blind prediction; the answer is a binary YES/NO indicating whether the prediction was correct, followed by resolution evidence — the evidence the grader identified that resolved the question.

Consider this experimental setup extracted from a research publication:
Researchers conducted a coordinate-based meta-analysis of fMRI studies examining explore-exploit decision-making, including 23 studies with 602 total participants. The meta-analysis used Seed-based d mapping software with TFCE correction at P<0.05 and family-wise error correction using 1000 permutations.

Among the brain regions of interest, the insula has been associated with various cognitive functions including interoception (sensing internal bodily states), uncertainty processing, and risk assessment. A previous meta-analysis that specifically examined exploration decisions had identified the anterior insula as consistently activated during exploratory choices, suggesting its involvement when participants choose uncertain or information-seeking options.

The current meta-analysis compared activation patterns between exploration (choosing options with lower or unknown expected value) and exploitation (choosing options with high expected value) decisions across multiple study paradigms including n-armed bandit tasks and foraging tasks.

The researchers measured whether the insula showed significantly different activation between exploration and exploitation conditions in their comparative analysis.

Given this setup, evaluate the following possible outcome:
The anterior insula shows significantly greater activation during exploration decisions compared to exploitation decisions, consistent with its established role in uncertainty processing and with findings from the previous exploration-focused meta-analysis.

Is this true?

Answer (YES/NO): NO